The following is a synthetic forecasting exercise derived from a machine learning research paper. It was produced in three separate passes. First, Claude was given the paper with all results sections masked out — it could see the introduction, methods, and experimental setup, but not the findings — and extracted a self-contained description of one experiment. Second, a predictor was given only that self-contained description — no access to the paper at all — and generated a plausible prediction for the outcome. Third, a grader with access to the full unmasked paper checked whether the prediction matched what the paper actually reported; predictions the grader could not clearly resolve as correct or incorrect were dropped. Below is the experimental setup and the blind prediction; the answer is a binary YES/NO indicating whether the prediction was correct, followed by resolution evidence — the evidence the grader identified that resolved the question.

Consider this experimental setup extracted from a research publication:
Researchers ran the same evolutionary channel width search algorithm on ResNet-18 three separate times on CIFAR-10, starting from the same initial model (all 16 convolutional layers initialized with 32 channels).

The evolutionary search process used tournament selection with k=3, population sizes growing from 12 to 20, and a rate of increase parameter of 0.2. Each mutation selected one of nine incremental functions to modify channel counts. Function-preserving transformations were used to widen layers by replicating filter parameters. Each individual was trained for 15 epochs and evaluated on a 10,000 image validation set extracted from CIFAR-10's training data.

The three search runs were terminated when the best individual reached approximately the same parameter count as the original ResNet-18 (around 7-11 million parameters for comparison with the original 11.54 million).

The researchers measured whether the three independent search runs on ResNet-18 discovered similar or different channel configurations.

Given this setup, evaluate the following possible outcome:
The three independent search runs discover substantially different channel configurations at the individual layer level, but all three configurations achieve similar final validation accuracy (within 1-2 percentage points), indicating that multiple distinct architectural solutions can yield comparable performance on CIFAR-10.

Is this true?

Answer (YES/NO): YES